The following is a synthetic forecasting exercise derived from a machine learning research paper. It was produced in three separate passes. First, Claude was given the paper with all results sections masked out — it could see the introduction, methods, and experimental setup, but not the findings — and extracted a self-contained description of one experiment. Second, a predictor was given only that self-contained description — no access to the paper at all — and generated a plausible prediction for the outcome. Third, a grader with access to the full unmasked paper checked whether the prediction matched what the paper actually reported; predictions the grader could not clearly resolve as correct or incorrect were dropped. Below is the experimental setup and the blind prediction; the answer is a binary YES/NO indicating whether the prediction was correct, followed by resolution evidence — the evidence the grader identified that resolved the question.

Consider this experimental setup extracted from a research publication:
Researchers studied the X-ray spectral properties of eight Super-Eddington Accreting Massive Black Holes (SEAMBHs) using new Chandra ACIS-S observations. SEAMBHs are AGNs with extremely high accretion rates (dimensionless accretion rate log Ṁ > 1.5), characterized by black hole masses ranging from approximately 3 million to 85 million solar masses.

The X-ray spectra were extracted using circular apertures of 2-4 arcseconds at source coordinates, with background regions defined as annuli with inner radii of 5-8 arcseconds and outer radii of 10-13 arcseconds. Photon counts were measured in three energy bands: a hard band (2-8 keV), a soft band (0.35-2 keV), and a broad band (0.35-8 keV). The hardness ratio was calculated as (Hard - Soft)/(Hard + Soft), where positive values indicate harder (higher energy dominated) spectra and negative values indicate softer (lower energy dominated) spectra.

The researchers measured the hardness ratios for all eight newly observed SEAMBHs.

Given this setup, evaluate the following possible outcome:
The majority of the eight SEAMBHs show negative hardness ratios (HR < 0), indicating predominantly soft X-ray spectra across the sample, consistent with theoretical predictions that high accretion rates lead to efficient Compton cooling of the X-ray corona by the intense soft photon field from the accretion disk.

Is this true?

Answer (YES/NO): YES